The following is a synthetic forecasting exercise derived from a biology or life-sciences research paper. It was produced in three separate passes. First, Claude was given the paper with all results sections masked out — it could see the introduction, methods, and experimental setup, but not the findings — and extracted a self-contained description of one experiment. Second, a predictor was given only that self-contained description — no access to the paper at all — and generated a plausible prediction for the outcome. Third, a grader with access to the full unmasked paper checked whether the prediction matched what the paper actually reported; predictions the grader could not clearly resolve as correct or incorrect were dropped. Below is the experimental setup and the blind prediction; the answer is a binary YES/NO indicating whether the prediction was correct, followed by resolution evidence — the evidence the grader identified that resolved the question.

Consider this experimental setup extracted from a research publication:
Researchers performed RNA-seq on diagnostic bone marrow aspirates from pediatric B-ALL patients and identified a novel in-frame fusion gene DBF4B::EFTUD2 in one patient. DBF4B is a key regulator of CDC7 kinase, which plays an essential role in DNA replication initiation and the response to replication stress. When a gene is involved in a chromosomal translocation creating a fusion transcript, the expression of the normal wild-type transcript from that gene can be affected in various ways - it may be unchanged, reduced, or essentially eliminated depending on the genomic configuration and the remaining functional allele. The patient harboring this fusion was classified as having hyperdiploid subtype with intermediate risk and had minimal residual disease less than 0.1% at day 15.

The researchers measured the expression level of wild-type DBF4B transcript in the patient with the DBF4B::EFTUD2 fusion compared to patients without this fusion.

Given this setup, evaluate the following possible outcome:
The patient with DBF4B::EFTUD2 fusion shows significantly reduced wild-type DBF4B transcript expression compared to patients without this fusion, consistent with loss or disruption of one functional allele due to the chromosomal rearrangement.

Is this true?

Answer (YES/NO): YES